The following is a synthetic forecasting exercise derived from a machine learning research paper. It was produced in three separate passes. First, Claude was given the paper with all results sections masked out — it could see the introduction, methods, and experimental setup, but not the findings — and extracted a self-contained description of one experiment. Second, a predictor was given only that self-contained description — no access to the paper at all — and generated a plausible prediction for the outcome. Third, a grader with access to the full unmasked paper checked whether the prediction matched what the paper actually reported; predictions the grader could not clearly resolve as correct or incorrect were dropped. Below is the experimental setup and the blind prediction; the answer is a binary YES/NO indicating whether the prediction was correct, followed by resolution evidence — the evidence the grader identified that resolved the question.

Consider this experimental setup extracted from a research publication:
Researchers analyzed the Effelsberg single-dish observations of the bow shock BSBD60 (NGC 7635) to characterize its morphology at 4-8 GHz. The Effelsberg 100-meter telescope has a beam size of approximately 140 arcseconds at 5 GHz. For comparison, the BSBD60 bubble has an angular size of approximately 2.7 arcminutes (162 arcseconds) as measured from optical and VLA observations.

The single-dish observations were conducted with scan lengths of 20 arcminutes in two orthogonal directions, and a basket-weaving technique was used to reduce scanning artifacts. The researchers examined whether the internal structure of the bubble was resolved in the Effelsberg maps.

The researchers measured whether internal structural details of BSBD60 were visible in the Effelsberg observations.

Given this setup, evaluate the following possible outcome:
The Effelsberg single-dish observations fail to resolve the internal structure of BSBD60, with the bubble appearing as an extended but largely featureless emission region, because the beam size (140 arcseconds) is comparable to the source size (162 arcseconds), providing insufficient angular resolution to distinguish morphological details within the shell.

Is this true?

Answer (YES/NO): YES